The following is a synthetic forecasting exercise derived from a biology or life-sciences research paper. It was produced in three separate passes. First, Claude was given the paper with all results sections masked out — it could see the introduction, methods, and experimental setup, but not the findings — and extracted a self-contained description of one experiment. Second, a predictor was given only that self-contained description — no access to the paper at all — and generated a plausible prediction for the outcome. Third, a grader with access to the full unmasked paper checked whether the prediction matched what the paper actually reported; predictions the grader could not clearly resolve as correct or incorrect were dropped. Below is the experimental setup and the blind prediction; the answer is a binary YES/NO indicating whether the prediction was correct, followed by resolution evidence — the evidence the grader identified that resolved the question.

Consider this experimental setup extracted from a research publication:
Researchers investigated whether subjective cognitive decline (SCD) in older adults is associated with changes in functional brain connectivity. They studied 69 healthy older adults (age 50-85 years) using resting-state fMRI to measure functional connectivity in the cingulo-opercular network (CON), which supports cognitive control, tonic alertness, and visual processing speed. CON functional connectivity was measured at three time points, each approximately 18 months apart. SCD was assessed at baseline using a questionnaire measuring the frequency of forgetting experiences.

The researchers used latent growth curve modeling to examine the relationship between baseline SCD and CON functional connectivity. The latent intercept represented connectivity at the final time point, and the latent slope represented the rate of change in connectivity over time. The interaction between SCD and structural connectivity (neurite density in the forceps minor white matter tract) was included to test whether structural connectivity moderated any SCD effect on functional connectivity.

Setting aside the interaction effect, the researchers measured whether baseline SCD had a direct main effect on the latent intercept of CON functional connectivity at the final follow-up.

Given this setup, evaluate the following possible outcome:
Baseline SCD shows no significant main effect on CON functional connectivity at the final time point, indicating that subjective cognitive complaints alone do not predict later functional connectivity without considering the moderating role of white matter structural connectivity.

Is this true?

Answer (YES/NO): YES